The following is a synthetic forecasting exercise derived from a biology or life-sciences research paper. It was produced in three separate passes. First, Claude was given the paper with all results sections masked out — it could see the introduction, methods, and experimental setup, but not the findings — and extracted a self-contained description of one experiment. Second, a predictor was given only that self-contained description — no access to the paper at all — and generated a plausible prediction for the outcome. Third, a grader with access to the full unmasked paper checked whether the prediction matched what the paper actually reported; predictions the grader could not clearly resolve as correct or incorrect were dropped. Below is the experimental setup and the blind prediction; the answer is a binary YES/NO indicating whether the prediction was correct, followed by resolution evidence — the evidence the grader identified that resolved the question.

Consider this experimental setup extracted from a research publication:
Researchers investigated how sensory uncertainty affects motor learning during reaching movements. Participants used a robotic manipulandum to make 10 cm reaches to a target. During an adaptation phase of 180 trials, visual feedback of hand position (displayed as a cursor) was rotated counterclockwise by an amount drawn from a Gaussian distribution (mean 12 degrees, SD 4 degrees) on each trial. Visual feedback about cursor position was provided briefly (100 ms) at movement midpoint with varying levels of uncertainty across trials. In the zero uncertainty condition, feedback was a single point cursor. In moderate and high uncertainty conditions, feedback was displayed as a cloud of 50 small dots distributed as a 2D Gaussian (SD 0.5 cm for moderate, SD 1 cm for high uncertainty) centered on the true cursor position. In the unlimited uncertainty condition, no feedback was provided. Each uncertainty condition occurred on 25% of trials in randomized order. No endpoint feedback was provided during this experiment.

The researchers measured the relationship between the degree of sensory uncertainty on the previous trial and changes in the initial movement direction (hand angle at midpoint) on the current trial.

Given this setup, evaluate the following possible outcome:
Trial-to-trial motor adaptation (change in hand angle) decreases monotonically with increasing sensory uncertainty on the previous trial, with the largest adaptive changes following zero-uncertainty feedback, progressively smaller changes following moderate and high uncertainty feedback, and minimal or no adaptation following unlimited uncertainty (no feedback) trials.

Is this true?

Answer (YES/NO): NO